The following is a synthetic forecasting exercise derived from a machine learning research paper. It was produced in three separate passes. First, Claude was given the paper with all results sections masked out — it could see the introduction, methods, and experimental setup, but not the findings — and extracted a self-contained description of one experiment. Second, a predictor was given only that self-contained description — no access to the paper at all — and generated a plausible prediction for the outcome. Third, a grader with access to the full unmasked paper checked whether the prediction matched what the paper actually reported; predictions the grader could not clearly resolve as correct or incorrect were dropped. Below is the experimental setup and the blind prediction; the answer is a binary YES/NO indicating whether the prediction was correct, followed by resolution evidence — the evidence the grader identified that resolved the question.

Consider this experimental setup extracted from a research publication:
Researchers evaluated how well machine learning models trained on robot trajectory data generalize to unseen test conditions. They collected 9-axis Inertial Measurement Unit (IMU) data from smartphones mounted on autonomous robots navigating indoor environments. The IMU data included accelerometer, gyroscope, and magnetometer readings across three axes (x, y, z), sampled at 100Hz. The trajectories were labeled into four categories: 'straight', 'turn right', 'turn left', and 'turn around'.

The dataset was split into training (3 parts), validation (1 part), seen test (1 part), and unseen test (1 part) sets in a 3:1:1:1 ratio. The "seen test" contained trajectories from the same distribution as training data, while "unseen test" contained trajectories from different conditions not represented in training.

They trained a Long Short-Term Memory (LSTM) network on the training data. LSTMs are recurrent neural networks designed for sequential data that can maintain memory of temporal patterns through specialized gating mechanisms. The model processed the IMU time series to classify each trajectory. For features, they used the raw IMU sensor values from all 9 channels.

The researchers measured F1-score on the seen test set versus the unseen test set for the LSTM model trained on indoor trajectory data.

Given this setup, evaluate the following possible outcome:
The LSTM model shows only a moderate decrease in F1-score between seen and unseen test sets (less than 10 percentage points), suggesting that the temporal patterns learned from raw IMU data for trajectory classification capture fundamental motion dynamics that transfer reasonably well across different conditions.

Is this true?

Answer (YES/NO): NO